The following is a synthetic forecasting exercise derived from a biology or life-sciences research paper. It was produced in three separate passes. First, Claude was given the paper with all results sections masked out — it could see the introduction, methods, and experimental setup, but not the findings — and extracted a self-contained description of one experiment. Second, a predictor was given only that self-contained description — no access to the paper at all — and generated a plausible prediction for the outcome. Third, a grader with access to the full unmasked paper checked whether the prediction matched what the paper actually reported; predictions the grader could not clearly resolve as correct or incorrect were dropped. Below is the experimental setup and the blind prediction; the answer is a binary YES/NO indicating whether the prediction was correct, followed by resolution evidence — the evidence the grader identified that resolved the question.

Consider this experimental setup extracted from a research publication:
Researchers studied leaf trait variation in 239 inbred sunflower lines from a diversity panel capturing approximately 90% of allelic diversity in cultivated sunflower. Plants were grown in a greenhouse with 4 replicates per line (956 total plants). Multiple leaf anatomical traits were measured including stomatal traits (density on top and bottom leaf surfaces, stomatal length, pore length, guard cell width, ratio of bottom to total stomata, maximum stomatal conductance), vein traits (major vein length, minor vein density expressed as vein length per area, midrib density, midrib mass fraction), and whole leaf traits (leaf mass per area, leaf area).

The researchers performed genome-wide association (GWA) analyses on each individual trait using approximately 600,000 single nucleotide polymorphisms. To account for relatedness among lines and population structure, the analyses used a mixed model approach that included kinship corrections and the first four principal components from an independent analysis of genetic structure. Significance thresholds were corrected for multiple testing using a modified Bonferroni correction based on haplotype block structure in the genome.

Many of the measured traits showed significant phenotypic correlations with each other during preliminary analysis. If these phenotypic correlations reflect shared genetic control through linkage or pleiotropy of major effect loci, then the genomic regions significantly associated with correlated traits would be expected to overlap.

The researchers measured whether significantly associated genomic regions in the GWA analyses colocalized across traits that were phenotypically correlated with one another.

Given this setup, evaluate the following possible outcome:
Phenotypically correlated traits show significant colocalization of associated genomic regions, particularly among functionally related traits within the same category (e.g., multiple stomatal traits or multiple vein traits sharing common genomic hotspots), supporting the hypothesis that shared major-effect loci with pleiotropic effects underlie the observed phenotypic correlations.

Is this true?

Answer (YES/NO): NO